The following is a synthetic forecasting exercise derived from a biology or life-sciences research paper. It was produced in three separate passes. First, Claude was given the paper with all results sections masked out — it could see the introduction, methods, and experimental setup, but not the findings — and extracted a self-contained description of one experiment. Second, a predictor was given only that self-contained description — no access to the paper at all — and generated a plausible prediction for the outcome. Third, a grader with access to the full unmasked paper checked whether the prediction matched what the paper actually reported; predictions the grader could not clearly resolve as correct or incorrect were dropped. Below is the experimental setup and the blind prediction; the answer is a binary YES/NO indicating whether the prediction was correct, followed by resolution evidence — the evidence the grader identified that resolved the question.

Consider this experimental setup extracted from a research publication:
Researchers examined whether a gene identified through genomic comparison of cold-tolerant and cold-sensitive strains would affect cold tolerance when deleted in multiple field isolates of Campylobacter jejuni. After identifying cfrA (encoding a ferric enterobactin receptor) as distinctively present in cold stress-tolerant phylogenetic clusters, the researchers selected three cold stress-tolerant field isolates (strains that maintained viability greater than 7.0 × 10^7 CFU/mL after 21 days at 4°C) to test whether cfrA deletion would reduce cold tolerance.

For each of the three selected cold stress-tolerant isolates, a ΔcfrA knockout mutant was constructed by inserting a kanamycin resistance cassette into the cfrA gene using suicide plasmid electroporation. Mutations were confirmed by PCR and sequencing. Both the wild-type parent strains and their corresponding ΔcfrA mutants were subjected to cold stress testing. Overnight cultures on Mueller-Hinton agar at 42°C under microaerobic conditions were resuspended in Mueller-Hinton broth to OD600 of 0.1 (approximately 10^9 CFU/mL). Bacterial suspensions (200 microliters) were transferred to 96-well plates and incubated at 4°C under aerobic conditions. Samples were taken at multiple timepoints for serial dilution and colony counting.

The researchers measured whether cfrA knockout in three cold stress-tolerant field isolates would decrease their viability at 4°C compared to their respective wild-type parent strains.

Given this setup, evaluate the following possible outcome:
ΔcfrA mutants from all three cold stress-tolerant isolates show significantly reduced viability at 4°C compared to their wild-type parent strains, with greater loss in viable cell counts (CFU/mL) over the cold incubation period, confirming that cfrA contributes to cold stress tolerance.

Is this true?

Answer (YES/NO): YES